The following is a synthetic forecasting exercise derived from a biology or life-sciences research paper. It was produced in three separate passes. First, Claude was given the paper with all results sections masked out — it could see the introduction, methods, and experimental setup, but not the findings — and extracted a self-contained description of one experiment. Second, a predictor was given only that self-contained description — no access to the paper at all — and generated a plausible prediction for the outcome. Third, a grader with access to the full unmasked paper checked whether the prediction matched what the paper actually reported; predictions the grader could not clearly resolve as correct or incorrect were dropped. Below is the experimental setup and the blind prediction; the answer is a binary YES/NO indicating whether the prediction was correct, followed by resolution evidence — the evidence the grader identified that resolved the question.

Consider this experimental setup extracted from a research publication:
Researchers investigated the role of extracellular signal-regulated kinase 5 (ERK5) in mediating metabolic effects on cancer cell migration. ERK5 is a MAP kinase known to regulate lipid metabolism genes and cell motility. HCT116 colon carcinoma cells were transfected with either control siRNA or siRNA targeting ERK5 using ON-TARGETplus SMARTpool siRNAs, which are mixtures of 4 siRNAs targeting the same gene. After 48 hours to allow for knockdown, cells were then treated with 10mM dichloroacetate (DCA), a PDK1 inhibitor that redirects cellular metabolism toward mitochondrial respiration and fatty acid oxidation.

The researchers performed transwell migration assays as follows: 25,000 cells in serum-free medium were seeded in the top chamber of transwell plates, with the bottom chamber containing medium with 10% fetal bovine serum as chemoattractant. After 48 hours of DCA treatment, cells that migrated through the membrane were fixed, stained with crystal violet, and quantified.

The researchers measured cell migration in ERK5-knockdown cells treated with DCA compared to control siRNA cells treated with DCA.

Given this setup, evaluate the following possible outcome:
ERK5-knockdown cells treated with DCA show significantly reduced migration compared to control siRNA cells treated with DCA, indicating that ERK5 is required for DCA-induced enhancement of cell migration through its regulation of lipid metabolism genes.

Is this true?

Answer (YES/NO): YES